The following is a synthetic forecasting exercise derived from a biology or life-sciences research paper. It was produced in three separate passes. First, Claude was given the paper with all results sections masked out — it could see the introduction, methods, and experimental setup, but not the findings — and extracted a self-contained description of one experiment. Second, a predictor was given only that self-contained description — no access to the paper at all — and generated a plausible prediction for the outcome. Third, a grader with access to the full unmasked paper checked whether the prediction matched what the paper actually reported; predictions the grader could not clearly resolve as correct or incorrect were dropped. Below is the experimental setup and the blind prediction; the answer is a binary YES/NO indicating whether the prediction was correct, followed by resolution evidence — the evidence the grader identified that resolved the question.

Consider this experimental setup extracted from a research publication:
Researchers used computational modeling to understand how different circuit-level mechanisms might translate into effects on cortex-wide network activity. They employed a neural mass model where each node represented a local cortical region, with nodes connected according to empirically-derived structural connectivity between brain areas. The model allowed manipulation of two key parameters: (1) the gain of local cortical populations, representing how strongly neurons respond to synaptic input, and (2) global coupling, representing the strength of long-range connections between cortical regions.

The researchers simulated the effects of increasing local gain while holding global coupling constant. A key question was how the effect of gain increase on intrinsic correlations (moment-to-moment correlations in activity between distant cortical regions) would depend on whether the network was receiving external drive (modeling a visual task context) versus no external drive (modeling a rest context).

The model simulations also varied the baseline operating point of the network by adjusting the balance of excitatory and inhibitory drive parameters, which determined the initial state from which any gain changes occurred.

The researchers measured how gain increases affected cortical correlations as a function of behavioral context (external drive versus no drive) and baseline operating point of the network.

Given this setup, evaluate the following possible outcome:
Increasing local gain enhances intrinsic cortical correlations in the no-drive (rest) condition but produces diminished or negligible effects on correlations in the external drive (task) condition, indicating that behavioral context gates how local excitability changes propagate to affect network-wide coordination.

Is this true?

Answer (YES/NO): NO